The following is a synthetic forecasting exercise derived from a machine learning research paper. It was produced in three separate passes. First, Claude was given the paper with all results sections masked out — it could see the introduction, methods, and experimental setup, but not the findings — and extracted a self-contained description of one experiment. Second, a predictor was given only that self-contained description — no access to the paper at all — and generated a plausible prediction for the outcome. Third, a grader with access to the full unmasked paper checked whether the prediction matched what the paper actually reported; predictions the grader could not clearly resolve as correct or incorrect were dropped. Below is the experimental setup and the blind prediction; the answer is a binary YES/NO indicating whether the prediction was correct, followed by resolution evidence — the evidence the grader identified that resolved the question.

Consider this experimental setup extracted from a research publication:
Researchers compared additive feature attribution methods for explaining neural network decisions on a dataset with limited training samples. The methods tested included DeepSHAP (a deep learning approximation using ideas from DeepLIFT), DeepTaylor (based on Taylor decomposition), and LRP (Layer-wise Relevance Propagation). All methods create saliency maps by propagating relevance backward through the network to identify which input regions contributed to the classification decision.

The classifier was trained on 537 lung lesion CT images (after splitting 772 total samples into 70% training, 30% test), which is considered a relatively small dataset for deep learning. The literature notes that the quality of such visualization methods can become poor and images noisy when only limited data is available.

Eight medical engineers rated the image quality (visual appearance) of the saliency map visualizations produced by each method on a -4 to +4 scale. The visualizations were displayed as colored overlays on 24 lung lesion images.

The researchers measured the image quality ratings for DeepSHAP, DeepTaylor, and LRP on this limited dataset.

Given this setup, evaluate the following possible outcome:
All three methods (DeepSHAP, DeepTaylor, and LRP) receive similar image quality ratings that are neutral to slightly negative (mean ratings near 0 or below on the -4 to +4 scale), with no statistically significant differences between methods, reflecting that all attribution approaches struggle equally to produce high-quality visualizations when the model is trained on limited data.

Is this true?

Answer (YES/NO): NO